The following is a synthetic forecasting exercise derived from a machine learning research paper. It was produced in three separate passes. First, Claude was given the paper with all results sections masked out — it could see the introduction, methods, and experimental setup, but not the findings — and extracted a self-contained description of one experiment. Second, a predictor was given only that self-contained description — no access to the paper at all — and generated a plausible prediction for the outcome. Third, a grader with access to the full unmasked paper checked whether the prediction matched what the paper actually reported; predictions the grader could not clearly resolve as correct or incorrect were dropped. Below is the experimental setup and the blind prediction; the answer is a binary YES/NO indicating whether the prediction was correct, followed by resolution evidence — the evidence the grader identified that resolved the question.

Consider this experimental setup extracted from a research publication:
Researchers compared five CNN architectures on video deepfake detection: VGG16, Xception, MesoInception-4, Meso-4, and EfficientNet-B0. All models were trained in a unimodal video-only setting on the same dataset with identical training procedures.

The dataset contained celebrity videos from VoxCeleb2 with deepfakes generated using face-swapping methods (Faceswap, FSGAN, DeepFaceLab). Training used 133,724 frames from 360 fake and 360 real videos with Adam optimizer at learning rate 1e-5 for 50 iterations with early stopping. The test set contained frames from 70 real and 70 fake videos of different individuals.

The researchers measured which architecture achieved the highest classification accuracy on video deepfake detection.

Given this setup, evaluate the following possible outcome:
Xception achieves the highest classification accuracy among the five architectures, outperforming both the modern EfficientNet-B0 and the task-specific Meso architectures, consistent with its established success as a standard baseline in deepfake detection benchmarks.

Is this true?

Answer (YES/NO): NO